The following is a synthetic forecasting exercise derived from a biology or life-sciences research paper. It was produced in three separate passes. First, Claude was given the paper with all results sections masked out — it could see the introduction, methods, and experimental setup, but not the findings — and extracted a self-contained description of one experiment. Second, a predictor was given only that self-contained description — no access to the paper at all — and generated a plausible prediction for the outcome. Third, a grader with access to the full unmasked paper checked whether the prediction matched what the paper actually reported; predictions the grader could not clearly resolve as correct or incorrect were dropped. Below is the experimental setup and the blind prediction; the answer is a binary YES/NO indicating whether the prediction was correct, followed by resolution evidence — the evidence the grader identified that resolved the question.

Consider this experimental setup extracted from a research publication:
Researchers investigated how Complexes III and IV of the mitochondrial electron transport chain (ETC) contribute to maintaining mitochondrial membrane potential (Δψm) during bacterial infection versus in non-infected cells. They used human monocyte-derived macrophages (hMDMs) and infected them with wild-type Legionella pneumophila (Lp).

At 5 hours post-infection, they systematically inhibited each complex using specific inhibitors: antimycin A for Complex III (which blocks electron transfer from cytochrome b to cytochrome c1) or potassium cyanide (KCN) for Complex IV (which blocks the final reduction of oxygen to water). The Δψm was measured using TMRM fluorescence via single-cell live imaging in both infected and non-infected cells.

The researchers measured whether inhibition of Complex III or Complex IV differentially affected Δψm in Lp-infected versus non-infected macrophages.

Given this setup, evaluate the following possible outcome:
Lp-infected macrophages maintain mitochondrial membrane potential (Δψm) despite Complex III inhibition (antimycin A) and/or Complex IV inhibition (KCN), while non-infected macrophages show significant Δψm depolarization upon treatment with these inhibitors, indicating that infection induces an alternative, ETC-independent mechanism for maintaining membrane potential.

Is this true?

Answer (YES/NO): NO